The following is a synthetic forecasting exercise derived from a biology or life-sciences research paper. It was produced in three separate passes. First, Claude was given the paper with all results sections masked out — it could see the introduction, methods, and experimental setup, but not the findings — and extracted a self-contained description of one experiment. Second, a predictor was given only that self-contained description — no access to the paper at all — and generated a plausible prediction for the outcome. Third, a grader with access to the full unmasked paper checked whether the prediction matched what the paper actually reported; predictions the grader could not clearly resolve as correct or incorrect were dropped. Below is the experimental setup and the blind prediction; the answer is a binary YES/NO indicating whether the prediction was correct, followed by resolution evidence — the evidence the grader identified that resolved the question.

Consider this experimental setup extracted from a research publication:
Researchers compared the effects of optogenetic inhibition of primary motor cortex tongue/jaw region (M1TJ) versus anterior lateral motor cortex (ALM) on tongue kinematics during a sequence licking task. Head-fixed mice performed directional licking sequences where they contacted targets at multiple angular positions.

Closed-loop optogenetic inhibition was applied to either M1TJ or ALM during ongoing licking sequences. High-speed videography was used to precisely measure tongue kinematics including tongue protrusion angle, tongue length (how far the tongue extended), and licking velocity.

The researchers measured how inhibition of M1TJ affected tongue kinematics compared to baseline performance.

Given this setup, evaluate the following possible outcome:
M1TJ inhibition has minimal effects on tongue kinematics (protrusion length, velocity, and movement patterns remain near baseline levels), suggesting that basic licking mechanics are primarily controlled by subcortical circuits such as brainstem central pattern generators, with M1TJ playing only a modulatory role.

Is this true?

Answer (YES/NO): NO